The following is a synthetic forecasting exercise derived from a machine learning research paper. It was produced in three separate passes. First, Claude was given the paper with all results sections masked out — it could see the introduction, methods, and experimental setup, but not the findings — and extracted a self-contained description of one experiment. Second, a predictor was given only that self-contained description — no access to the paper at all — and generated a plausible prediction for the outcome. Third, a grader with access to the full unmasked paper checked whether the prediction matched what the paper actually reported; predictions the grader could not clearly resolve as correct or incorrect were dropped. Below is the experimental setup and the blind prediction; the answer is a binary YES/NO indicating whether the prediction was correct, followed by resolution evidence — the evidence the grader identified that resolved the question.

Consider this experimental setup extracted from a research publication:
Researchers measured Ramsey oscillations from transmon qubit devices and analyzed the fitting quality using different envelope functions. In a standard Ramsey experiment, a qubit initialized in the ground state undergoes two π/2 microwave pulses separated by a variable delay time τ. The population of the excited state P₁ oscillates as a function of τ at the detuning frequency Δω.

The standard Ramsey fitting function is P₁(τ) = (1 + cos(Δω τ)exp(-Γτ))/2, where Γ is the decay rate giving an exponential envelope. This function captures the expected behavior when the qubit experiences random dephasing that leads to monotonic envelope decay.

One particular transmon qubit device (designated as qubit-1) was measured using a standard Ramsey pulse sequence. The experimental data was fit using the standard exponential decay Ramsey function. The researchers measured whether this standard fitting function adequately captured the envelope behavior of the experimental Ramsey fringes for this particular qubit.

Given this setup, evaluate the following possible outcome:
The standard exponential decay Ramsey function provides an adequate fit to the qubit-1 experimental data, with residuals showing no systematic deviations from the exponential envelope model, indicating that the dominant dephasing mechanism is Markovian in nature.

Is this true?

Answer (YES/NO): YES